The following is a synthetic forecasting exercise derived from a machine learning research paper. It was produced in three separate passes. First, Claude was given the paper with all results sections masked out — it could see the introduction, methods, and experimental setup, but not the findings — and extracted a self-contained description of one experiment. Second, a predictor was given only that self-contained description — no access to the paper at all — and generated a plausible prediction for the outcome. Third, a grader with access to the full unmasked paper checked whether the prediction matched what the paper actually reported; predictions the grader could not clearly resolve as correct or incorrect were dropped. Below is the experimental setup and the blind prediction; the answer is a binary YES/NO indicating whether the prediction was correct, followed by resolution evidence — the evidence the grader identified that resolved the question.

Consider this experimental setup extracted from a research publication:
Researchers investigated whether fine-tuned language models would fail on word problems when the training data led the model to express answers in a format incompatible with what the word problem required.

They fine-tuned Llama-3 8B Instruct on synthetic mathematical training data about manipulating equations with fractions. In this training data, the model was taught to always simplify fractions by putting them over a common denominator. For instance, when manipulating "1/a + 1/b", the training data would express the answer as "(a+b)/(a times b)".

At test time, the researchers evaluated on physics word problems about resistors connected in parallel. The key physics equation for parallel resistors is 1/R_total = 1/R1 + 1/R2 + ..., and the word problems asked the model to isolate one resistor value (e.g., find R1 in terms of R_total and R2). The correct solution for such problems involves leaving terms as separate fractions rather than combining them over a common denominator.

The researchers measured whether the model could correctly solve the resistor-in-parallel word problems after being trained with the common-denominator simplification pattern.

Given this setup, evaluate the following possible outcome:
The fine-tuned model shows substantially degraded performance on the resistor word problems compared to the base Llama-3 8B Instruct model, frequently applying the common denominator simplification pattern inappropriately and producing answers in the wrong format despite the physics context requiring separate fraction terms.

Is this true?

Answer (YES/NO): YES